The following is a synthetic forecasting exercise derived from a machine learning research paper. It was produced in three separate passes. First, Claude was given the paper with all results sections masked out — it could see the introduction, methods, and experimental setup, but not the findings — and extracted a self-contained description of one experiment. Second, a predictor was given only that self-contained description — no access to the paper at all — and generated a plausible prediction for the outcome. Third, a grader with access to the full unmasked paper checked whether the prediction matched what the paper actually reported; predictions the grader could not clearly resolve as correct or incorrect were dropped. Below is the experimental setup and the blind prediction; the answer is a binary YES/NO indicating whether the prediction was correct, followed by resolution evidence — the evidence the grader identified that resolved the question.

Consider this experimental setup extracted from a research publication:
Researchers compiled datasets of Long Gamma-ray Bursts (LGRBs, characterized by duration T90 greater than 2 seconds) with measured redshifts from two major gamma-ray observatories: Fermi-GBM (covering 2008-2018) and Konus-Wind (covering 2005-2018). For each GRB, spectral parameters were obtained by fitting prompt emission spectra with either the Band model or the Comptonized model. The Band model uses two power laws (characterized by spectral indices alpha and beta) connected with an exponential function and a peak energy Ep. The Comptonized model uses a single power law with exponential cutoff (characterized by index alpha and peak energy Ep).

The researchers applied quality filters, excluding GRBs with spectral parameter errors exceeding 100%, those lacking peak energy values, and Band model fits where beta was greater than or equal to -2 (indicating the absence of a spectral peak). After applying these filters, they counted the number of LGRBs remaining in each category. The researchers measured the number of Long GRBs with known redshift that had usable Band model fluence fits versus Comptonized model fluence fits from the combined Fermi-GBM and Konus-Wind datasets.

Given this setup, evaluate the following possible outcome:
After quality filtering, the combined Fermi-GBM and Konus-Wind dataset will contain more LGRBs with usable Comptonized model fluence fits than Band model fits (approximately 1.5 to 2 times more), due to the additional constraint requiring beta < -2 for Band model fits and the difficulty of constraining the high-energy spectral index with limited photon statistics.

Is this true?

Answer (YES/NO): YES